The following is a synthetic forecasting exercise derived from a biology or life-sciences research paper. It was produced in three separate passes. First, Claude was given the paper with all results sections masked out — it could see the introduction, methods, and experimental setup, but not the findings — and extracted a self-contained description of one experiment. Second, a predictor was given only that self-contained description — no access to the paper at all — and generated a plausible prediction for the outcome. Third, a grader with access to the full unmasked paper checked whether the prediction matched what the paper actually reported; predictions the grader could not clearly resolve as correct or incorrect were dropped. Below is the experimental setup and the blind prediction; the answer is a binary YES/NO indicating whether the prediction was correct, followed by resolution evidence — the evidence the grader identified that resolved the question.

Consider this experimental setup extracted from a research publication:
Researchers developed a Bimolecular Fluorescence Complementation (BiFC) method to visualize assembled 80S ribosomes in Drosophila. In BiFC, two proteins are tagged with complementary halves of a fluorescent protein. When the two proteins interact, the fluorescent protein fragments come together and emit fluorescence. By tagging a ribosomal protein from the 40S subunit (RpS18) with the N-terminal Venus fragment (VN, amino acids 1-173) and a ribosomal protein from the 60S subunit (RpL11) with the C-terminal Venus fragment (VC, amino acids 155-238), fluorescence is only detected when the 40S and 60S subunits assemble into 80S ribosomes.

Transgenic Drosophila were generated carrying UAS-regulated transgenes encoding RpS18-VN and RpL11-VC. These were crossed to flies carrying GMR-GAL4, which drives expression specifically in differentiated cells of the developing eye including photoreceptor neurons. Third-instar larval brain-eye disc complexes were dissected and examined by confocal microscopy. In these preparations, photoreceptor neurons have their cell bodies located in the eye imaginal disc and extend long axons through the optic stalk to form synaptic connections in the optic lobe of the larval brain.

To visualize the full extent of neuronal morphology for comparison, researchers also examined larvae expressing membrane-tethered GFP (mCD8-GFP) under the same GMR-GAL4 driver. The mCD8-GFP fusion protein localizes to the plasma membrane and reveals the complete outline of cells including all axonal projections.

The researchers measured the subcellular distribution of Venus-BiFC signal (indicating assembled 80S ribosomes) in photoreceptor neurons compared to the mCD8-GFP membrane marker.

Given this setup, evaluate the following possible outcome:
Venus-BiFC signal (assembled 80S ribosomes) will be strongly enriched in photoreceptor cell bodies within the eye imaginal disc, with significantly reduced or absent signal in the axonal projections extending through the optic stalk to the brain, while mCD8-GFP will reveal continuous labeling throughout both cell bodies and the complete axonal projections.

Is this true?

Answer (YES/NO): NO